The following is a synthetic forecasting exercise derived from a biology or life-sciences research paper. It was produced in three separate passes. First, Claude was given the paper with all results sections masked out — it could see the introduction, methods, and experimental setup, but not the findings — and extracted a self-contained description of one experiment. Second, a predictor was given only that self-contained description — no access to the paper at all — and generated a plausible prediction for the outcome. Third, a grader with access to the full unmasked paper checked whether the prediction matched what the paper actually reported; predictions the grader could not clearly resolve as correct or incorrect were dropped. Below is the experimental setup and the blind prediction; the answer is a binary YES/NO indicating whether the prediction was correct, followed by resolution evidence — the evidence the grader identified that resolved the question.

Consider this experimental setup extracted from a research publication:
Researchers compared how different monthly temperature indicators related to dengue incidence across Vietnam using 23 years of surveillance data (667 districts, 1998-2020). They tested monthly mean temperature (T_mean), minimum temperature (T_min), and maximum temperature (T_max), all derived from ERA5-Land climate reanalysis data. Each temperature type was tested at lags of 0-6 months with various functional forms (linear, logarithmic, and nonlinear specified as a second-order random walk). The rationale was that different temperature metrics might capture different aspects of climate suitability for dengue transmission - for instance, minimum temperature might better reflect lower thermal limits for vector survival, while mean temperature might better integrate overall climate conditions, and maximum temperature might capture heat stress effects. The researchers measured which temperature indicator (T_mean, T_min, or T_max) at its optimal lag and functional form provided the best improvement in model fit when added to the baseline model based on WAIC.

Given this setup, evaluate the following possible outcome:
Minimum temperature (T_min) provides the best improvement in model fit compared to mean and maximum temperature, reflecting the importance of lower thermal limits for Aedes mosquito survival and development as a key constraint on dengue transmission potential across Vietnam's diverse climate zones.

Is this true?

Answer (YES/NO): NO